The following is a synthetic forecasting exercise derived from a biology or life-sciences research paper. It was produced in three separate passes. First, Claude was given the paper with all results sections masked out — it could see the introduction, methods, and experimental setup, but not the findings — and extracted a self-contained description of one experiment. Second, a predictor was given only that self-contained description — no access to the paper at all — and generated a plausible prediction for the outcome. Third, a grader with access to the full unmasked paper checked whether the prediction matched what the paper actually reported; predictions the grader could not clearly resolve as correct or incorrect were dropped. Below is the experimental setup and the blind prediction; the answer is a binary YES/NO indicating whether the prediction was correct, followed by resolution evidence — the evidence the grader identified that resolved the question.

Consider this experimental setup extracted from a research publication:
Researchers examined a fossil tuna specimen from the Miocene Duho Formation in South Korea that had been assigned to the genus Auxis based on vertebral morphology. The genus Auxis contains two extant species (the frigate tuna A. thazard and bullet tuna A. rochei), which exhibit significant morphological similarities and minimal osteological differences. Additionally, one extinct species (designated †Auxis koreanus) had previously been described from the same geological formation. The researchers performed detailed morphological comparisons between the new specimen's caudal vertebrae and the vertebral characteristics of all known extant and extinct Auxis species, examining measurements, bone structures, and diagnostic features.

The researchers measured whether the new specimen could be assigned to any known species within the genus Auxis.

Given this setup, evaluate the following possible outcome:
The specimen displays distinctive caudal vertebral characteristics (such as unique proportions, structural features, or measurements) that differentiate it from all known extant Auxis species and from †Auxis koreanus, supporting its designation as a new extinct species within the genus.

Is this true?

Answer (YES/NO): NO